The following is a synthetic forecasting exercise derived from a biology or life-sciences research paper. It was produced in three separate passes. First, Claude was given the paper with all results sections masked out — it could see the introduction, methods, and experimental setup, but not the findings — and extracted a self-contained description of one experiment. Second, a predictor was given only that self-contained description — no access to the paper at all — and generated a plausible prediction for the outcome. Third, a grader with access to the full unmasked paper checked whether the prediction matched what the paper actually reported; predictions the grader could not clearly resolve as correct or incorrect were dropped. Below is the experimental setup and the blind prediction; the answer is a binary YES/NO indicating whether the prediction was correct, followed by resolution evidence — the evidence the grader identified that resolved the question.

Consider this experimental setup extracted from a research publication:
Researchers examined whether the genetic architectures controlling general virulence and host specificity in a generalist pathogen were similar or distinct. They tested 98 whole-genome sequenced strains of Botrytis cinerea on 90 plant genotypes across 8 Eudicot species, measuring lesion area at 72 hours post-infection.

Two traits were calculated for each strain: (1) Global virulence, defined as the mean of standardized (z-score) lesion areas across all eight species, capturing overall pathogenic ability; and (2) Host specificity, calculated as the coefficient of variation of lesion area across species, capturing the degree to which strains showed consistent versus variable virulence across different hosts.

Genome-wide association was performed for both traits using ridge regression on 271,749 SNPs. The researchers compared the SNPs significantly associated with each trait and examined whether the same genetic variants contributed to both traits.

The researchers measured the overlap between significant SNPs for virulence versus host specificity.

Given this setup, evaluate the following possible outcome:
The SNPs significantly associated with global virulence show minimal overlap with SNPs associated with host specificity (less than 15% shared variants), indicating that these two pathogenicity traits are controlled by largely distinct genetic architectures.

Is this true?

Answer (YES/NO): YES